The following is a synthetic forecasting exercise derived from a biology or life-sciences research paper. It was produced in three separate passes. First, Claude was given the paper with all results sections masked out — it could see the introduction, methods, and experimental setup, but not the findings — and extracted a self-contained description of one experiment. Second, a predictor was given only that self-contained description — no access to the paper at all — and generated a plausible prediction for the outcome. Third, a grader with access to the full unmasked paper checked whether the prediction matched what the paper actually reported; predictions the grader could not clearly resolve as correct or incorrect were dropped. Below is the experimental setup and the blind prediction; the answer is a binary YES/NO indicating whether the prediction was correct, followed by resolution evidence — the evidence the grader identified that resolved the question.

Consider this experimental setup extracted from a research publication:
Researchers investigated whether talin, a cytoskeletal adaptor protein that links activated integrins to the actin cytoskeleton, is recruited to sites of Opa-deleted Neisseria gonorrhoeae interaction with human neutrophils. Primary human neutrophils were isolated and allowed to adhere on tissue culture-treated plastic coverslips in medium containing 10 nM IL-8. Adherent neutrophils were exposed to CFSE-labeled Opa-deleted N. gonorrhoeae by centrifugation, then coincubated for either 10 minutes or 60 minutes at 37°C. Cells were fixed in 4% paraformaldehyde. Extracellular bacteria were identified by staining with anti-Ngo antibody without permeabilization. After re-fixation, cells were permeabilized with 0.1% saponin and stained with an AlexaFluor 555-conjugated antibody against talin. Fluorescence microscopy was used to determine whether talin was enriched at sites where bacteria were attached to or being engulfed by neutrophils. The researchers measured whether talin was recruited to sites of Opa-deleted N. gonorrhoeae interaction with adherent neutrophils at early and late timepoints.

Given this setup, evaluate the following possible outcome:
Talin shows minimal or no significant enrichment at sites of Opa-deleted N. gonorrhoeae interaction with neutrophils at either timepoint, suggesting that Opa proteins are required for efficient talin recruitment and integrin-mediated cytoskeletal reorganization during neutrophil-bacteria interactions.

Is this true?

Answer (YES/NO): NO